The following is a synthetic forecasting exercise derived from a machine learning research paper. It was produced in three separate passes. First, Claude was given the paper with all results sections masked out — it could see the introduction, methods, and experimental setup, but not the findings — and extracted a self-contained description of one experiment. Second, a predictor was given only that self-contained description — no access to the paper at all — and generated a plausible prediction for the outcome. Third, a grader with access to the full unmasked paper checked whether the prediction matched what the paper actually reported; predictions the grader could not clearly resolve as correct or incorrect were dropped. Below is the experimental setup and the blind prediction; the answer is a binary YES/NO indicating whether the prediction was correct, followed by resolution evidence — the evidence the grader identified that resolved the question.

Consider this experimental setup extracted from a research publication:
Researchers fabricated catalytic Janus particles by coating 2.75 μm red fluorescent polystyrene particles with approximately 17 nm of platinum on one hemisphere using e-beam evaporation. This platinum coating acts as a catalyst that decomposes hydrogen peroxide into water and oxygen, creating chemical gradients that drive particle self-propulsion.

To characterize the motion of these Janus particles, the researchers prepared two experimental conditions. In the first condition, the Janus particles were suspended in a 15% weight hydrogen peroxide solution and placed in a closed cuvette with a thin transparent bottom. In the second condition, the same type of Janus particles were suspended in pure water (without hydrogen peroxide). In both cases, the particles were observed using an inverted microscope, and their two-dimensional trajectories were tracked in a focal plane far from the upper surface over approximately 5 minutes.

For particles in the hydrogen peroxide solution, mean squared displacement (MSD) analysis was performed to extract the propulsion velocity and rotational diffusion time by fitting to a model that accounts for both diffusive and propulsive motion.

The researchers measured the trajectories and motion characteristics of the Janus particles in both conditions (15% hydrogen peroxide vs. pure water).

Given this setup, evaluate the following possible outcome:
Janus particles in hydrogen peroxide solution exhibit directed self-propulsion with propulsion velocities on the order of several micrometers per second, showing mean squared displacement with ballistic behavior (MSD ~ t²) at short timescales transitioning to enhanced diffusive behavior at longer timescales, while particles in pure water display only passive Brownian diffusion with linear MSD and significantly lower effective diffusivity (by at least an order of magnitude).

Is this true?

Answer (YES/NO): YES